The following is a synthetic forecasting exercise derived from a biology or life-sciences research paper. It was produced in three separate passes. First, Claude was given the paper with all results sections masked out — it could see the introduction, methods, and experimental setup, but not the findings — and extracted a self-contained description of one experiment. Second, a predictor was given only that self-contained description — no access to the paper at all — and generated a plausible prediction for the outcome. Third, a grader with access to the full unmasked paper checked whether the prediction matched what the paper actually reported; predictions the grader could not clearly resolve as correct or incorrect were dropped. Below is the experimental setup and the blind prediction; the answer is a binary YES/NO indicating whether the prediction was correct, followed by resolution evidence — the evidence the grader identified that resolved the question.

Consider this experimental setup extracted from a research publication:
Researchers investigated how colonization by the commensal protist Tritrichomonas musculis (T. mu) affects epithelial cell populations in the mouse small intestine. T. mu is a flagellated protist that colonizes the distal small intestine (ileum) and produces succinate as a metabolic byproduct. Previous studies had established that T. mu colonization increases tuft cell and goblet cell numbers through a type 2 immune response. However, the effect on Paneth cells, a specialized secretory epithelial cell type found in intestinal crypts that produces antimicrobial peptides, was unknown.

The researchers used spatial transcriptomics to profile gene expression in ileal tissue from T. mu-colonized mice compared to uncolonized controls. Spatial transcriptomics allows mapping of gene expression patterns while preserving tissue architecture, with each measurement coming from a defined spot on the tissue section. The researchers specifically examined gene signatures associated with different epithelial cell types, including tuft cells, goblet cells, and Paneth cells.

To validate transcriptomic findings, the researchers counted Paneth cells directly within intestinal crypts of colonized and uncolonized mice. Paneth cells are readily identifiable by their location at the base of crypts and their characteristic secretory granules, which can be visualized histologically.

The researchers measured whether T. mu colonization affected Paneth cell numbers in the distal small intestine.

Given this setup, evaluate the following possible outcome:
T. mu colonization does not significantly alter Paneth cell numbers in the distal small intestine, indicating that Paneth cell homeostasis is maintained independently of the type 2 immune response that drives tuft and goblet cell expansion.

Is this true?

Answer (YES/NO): NO